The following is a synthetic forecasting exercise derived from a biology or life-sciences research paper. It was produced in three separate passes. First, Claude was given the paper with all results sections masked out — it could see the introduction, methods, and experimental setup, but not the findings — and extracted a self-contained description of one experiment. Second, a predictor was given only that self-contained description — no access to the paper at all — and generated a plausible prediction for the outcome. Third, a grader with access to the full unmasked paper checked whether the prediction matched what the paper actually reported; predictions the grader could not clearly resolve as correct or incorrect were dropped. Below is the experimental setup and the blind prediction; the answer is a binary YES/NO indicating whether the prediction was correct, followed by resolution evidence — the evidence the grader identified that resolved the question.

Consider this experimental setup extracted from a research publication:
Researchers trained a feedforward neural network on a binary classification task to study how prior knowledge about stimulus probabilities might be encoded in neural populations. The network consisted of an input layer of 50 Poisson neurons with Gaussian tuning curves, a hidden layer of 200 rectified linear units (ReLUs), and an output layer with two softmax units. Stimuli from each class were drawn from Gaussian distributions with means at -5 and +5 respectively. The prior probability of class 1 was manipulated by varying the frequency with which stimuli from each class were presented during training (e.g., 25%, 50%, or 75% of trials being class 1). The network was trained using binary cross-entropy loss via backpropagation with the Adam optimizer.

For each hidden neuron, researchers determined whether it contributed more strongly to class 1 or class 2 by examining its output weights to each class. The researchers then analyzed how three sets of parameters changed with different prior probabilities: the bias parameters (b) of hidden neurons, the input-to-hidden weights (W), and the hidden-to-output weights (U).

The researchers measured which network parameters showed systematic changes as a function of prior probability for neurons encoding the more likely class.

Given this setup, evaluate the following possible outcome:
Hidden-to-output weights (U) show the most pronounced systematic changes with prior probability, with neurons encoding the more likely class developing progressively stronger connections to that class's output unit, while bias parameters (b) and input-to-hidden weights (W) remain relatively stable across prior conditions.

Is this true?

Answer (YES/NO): NO